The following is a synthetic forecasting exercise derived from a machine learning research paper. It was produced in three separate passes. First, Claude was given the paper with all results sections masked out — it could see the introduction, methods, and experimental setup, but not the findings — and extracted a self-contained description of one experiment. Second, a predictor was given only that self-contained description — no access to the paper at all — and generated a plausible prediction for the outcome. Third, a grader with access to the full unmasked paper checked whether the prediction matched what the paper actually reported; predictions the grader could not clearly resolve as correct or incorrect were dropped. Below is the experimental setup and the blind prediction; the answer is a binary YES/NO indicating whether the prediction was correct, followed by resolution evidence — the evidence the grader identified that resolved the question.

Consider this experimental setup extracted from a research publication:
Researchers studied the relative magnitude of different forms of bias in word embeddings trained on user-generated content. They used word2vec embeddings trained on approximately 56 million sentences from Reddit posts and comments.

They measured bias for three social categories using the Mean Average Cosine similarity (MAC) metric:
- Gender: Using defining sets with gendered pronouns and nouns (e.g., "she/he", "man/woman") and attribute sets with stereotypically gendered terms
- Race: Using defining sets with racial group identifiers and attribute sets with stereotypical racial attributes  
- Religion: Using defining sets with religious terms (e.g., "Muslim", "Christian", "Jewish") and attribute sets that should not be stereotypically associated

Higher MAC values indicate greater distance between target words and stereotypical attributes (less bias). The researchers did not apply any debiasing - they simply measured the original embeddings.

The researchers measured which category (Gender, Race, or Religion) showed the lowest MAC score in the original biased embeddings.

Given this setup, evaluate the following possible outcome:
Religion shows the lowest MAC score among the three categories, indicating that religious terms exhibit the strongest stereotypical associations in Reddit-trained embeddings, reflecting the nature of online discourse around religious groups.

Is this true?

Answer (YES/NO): NO